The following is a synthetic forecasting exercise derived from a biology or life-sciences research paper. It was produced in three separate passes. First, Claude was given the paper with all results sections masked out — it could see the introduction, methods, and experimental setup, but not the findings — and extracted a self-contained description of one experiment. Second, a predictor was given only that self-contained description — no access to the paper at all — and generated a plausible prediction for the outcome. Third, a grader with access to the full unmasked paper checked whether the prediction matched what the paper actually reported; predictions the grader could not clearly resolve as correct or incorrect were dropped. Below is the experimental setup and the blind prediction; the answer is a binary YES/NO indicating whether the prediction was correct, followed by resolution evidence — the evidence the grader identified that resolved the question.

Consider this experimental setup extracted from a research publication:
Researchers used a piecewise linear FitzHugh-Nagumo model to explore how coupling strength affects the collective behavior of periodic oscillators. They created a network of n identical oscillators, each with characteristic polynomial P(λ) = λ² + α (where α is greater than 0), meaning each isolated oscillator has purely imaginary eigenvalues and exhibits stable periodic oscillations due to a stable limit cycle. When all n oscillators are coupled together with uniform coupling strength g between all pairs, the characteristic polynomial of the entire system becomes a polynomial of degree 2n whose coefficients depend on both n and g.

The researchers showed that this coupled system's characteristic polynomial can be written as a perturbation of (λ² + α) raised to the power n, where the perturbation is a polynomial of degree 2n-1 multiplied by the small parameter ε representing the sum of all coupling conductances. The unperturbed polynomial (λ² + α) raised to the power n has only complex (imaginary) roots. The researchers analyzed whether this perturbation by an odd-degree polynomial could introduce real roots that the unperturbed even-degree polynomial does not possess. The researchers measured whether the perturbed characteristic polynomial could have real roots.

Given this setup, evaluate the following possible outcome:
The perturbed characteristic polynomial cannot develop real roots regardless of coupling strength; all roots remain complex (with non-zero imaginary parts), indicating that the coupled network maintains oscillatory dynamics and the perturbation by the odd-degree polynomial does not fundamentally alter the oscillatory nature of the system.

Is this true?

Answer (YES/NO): NO